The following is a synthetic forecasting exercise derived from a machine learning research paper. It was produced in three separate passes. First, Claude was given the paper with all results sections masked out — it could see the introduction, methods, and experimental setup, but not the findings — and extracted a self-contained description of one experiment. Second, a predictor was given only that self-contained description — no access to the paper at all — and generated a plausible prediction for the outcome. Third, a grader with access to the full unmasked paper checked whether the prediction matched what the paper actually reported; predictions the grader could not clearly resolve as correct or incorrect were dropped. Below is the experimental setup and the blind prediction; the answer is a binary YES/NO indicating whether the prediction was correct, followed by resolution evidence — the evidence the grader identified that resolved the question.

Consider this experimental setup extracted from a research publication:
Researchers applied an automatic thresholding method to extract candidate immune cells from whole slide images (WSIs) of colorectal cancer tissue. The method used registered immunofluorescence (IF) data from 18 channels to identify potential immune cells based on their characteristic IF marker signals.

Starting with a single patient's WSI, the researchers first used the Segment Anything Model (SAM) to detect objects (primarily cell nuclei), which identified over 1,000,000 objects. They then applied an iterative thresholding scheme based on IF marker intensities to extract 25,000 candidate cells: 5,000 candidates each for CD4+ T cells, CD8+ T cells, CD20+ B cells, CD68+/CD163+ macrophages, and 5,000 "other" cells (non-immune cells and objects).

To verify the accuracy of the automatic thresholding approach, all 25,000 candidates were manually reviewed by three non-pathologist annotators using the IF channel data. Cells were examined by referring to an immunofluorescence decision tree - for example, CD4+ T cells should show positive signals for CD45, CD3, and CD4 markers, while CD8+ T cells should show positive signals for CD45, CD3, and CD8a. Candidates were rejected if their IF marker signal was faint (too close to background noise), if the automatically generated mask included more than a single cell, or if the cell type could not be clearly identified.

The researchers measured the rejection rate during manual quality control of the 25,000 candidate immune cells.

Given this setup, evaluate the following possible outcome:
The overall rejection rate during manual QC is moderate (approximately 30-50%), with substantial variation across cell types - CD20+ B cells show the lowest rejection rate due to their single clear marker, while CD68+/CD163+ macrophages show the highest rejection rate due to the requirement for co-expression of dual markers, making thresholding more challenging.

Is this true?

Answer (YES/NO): NO